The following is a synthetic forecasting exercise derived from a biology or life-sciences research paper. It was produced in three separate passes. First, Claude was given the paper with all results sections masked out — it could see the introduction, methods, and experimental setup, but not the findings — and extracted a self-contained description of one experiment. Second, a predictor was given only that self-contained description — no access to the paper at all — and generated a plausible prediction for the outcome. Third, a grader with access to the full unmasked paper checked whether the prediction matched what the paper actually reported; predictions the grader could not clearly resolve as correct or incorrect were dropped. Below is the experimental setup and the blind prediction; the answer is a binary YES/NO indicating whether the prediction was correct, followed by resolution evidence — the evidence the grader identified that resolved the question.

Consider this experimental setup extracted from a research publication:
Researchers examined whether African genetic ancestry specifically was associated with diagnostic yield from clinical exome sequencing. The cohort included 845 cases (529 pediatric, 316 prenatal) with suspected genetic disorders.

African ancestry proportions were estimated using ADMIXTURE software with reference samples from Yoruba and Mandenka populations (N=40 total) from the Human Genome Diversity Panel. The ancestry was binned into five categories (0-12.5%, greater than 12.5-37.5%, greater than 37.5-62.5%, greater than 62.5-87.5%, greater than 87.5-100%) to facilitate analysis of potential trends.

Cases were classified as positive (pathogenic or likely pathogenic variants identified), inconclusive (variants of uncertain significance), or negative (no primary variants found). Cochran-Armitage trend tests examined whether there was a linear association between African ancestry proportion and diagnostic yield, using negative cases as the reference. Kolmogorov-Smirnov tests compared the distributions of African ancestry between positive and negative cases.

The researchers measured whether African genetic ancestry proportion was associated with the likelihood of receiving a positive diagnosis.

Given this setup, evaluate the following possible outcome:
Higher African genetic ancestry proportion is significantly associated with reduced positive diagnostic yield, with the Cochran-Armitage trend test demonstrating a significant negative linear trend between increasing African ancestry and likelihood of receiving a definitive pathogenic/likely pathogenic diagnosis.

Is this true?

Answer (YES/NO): NO